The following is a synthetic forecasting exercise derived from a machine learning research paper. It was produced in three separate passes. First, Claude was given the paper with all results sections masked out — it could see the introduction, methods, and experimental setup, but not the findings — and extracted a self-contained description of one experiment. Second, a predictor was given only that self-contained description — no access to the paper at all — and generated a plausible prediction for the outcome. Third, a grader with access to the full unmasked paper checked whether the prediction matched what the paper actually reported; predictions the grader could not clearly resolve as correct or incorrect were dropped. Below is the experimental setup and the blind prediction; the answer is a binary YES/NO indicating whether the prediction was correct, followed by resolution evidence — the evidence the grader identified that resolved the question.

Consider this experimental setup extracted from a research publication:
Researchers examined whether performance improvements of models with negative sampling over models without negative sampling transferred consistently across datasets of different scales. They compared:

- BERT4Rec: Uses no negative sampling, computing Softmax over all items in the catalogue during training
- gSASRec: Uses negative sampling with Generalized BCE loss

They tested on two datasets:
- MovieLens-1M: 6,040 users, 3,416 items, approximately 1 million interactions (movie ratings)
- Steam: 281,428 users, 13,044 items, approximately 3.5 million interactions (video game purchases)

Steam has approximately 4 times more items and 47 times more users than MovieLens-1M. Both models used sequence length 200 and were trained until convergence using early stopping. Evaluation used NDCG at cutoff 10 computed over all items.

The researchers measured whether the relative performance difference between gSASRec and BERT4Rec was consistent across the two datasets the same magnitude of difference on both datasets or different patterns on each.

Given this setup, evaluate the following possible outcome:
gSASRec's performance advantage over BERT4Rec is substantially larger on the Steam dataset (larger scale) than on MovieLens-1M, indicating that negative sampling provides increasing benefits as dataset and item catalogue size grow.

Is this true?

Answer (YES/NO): NO